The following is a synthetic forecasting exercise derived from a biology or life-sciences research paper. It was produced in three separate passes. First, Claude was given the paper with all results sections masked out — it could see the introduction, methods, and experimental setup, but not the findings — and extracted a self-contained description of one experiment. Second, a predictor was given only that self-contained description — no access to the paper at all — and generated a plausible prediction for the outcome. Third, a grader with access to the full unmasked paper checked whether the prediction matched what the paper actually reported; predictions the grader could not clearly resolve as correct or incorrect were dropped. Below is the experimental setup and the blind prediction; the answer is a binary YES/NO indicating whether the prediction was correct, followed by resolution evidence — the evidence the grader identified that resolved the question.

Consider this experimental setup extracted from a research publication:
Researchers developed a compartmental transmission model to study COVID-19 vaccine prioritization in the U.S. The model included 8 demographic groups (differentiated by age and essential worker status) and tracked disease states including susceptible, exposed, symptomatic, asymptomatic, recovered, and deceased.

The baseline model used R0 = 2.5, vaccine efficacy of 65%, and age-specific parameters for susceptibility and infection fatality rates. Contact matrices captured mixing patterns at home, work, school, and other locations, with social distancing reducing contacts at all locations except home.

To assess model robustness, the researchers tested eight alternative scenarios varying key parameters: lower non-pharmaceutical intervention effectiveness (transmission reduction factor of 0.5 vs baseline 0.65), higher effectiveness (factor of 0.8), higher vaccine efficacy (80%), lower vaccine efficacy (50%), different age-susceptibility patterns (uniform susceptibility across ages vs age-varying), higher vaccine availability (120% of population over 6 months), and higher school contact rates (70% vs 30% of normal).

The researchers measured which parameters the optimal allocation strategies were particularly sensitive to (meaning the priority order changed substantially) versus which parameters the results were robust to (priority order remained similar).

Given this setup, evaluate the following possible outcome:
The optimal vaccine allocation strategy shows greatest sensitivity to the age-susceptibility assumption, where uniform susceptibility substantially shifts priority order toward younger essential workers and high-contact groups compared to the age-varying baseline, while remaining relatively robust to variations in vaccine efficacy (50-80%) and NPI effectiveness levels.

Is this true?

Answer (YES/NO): NO